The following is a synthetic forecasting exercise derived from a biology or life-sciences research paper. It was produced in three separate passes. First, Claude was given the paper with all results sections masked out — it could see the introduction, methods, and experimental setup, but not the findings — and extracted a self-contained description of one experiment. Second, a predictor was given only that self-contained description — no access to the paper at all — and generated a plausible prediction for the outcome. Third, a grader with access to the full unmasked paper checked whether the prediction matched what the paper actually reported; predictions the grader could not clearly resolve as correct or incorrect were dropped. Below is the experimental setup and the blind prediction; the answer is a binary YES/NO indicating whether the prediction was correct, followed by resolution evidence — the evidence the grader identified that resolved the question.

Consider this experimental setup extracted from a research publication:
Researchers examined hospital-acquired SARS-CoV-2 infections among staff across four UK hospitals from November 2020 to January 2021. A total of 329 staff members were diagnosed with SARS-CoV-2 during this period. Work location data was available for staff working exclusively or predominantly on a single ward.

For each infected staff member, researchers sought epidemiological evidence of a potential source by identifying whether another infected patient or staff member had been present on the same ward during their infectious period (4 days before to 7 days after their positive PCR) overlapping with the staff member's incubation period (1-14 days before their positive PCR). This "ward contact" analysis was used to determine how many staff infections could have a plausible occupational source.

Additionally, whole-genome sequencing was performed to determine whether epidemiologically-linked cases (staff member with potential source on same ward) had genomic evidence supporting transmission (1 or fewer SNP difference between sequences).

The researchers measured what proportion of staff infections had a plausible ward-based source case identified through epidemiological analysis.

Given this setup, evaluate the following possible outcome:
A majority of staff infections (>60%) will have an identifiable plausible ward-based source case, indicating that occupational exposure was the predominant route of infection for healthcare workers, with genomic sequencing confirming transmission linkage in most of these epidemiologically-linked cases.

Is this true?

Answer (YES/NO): NO